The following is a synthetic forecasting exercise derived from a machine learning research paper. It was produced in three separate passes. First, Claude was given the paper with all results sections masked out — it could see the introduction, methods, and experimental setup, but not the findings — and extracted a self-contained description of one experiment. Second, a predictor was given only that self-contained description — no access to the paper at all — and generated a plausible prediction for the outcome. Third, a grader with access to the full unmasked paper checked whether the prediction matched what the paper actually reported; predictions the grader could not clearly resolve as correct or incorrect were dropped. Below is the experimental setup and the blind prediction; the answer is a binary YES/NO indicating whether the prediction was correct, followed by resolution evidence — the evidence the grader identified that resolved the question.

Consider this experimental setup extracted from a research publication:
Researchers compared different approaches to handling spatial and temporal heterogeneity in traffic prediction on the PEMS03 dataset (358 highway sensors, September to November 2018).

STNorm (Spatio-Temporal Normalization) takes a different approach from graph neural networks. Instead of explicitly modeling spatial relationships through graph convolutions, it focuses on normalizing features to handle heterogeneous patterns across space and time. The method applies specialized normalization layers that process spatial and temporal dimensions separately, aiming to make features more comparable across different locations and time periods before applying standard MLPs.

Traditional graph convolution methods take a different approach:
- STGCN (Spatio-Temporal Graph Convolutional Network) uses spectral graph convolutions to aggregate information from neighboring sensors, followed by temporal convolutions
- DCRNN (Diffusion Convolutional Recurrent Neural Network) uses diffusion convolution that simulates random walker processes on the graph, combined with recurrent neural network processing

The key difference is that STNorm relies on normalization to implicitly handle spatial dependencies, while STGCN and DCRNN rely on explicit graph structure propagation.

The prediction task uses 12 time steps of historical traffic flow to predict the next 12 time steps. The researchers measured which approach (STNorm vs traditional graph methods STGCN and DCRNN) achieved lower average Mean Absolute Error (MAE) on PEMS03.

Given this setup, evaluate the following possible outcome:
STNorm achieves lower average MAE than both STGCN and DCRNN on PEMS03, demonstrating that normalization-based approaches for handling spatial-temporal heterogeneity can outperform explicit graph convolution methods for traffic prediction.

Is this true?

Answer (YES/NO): YES